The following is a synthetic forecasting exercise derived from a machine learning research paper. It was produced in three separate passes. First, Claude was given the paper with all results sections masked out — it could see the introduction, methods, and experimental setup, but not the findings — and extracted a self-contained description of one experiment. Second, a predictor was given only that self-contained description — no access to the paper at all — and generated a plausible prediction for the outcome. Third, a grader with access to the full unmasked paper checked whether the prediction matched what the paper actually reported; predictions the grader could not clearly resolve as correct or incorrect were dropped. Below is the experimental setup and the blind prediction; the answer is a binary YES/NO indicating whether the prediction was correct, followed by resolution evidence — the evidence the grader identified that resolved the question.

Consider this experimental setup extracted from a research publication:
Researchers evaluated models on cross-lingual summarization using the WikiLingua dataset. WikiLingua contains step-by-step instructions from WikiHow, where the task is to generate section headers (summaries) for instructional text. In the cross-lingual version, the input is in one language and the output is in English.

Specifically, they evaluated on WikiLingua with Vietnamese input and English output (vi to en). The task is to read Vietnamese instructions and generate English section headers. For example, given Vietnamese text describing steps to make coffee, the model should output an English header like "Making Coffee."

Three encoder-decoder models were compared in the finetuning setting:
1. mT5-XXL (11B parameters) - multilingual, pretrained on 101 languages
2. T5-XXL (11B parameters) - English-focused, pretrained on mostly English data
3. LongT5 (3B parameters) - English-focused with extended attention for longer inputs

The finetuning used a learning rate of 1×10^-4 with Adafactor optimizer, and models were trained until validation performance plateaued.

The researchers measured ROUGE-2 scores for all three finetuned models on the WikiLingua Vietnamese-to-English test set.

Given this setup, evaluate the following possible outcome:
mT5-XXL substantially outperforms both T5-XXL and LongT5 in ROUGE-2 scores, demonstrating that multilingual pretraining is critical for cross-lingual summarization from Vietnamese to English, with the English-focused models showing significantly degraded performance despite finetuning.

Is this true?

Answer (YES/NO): NO